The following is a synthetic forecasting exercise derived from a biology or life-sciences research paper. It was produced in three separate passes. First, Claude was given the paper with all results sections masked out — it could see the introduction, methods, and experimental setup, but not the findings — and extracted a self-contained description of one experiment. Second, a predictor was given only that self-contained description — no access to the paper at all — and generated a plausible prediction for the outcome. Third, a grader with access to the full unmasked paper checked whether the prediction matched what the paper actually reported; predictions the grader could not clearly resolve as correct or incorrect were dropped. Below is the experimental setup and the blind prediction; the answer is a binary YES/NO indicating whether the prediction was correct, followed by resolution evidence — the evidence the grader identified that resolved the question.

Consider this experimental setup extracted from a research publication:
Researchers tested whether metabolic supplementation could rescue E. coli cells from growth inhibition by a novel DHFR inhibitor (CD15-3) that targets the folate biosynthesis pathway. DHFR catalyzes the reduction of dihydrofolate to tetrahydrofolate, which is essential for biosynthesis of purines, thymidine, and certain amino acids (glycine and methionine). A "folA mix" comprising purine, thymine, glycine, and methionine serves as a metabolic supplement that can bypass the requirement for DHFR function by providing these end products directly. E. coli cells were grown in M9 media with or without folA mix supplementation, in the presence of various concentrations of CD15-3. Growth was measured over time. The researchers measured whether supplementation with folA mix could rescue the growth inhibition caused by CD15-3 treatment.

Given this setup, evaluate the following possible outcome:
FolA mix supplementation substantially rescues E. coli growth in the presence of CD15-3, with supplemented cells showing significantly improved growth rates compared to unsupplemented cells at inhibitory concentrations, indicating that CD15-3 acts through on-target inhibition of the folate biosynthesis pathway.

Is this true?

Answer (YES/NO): NO